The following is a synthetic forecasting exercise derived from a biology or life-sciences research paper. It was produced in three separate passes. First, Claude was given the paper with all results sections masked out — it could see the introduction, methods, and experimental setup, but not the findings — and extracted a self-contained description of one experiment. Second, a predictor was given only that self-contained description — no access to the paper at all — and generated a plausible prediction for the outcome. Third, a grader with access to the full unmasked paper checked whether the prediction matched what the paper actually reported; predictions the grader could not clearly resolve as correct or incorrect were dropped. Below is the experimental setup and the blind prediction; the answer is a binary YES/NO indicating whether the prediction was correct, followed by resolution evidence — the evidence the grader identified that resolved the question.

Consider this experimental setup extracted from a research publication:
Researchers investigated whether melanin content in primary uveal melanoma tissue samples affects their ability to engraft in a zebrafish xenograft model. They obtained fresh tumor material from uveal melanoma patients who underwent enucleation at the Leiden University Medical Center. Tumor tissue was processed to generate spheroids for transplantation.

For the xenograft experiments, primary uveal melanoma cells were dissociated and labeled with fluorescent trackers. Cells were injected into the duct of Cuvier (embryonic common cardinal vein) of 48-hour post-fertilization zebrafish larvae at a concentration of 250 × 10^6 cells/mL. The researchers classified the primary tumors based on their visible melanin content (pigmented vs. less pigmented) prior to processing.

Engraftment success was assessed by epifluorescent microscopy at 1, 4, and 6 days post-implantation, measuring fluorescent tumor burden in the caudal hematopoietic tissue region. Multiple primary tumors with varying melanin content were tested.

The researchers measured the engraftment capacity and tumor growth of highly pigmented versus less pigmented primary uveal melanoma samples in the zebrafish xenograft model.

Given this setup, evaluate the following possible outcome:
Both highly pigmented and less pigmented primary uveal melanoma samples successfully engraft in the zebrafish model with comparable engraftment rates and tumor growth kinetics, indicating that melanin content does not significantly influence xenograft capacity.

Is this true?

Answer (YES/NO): NO